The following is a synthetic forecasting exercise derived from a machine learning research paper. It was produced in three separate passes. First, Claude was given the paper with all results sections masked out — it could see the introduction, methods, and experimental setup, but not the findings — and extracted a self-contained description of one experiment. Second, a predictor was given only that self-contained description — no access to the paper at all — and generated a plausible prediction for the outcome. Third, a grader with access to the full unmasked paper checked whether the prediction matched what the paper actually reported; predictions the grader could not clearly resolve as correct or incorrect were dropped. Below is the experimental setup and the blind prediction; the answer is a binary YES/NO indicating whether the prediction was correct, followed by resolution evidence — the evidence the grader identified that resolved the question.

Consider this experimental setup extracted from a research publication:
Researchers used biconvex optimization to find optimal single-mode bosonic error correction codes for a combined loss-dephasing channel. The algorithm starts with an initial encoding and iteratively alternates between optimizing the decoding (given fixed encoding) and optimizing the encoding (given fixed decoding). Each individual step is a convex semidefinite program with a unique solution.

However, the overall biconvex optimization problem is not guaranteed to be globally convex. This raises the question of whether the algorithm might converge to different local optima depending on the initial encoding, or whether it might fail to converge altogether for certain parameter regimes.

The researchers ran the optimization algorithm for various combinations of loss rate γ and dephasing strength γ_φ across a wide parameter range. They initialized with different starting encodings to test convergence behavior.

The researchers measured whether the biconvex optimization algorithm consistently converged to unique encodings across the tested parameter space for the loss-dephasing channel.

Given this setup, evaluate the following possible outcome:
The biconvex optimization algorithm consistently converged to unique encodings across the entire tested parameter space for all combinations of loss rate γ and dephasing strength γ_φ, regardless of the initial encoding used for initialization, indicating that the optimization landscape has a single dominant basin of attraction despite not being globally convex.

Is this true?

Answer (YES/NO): NO